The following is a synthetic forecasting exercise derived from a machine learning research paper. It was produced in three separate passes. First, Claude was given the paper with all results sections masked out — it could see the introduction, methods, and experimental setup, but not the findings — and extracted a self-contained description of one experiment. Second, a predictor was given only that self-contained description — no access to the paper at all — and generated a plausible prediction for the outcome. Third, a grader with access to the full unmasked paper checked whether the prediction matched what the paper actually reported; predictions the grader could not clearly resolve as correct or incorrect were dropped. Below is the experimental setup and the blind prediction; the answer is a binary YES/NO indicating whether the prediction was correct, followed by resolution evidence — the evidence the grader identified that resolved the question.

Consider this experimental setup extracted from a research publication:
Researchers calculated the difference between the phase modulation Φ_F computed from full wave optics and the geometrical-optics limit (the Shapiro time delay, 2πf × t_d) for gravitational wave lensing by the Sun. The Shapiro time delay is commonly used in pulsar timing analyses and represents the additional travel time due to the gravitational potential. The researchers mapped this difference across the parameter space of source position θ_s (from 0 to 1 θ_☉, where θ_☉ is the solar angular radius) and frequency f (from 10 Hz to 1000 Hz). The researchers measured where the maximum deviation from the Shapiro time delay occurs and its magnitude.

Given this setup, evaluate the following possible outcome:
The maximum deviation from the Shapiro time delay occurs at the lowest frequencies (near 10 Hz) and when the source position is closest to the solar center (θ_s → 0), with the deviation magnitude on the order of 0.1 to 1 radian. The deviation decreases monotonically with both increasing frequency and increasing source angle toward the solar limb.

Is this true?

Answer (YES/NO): NO